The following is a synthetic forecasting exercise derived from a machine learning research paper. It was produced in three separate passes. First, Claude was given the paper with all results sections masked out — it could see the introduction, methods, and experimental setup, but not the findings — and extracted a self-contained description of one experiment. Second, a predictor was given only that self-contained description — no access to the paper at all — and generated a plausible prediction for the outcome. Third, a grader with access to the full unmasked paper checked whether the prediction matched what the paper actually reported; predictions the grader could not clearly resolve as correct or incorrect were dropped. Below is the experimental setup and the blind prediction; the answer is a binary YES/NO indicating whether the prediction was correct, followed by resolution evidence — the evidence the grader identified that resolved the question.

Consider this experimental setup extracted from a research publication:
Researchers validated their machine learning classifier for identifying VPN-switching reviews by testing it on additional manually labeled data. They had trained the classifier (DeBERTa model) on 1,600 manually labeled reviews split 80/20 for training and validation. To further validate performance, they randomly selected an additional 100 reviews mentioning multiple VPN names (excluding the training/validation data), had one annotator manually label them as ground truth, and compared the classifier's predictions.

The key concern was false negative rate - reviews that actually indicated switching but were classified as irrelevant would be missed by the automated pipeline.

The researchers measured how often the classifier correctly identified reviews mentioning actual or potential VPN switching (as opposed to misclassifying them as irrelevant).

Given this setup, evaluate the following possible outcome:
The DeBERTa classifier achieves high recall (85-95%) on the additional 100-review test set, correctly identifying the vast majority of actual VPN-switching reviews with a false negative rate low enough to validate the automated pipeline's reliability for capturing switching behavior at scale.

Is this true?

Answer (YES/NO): YES